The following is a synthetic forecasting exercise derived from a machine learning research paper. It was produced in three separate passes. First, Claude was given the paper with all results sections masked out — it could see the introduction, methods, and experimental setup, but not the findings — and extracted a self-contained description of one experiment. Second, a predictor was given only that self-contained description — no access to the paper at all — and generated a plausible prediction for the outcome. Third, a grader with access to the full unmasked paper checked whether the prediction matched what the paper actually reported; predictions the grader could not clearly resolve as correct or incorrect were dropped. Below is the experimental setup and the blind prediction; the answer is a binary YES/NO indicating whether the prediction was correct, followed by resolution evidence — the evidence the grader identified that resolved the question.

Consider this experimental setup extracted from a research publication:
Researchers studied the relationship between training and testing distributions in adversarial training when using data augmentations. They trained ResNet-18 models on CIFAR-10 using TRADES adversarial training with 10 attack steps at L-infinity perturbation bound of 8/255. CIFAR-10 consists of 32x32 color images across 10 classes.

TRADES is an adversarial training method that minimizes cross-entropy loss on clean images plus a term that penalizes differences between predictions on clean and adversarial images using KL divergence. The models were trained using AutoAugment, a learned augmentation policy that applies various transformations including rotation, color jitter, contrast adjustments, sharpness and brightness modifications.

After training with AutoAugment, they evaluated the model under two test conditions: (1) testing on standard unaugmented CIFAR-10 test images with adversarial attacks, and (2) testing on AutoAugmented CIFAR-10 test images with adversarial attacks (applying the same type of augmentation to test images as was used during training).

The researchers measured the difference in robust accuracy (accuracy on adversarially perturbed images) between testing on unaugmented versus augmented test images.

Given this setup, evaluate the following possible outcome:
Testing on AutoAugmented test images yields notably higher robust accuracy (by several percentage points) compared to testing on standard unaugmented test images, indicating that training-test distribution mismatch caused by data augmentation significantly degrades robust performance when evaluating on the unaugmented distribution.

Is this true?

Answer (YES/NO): NO